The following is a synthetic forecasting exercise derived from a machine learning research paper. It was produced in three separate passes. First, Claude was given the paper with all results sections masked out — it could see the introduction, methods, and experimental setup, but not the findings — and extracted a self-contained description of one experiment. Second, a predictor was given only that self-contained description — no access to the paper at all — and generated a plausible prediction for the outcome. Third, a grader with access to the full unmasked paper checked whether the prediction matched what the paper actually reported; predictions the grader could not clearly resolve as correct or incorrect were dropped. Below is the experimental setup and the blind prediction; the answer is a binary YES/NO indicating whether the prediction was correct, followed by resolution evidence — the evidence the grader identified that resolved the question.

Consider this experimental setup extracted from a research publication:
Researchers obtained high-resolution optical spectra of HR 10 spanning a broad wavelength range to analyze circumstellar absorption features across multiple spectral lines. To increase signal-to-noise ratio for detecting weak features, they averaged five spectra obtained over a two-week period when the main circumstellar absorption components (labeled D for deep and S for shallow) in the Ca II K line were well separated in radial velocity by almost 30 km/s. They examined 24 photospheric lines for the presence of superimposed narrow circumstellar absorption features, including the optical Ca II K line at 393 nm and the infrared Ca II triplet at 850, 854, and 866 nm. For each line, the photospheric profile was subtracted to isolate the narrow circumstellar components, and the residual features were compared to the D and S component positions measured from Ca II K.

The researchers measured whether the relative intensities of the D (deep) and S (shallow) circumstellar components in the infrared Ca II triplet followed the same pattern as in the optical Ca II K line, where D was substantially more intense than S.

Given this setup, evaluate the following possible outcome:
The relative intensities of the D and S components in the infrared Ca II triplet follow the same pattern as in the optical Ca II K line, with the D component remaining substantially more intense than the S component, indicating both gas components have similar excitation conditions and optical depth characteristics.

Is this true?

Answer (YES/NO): NO